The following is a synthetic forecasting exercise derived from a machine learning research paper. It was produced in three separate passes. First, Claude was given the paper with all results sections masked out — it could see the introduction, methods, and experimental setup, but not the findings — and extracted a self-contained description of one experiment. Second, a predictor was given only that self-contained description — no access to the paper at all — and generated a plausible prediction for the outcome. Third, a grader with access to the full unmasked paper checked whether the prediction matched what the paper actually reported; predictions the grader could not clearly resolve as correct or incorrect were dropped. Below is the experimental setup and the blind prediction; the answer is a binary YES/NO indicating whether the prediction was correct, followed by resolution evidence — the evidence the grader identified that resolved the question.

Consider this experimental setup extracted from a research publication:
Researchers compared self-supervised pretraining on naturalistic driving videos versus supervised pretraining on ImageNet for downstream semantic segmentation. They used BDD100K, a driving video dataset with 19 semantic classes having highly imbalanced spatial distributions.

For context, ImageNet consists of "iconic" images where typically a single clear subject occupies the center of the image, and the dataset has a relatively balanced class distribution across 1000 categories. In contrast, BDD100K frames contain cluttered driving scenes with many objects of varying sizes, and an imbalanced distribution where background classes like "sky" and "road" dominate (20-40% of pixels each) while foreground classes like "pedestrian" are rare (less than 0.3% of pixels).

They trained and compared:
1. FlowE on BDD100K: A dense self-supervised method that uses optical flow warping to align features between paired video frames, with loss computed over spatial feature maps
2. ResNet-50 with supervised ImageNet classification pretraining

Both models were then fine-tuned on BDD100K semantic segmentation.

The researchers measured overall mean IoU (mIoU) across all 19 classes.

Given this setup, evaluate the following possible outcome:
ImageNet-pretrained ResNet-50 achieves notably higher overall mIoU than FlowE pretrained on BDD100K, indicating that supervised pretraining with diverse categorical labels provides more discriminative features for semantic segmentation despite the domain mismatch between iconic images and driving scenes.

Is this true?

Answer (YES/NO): NO